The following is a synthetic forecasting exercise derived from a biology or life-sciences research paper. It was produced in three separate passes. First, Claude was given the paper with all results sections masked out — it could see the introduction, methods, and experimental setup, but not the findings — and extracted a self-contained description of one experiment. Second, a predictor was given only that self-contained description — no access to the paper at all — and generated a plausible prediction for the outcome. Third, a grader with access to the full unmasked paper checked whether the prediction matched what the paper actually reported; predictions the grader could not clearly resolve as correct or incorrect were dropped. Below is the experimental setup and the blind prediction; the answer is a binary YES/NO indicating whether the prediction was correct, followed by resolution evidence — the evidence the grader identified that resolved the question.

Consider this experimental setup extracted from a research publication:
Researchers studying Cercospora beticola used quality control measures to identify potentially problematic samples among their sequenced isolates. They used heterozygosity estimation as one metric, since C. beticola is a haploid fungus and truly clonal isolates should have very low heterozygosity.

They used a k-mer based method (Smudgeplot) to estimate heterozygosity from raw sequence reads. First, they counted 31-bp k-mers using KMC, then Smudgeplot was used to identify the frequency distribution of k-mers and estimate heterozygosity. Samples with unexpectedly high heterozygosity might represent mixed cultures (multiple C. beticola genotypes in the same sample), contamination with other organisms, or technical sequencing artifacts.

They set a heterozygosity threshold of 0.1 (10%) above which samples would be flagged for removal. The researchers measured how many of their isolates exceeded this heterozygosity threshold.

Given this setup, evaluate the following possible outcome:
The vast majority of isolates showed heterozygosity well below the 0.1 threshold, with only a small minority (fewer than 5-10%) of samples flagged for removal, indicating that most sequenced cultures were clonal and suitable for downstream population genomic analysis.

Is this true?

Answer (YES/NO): YES